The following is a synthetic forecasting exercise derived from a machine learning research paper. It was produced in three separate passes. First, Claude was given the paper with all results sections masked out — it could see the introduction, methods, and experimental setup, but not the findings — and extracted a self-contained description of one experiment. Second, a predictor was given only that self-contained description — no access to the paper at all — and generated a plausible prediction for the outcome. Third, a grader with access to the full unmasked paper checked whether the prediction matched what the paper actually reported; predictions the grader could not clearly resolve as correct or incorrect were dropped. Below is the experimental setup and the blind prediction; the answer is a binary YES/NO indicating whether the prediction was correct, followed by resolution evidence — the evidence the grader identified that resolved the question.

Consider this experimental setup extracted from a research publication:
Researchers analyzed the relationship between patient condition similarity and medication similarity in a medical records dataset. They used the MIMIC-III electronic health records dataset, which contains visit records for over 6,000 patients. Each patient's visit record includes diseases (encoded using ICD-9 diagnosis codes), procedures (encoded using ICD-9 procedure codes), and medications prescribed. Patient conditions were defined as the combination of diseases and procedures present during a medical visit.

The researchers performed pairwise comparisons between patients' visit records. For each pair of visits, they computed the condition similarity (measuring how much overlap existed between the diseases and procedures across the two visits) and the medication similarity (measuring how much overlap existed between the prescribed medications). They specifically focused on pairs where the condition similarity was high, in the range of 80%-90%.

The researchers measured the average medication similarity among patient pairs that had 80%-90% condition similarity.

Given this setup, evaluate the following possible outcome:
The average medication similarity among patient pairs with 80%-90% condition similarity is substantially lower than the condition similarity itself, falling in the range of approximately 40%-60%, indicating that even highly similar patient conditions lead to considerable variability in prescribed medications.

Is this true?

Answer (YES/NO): YES